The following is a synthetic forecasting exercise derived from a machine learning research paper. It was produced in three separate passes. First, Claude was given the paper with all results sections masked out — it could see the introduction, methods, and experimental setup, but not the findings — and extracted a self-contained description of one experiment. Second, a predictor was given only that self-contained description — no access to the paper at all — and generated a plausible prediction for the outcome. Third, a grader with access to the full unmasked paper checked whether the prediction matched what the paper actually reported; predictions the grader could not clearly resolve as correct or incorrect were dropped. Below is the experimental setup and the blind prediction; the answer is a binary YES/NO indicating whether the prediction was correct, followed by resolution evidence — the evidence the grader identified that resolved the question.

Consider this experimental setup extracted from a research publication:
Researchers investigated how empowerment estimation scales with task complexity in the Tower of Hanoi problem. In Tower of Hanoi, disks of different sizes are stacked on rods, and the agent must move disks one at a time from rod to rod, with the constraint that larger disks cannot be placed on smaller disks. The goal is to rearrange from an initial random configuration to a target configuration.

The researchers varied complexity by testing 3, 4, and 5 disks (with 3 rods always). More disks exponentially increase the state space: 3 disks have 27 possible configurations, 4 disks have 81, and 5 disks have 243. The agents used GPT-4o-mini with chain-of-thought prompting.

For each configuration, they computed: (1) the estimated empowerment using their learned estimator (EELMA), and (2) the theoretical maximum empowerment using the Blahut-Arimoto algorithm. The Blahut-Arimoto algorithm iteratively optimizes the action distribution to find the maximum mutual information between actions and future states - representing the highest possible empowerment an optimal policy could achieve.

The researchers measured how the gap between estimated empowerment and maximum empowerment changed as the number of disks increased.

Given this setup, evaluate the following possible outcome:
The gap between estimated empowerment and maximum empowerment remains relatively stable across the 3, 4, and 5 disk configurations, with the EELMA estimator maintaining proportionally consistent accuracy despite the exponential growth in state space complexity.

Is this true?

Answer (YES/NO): NO